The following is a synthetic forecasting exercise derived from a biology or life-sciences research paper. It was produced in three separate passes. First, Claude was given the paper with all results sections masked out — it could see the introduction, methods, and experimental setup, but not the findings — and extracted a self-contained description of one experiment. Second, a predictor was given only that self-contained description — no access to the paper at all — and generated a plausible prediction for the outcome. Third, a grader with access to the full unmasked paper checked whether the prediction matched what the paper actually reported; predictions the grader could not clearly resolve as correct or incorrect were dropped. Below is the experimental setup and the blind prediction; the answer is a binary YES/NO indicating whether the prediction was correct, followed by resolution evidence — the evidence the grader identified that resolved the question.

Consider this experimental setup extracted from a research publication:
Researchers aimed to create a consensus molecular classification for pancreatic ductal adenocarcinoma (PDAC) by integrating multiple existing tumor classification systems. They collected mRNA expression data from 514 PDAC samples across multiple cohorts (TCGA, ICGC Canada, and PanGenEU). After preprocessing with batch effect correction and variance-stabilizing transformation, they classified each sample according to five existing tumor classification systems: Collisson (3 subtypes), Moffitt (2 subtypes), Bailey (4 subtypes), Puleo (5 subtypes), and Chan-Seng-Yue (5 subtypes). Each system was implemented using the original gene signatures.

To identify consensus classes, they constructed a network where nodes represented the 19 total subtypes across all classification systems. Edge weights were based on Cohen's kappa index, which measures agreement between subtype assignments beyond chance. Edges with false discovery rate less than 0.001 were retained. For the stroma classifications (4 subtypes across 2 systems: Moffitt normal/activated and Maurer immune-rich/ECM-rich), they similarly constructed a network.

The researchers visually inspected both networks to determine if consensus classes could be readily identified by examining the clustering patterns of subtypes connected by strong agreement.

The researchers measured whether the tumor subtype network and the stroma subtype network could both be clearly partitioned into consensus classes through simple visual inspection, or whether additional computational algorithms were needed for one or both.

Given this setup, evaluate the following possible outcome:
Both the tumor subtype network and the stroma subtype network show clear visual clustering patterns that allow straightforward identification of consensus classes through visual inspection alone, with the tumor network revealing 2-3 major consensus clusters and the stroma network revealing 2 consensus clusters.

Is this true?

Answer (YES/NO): NO